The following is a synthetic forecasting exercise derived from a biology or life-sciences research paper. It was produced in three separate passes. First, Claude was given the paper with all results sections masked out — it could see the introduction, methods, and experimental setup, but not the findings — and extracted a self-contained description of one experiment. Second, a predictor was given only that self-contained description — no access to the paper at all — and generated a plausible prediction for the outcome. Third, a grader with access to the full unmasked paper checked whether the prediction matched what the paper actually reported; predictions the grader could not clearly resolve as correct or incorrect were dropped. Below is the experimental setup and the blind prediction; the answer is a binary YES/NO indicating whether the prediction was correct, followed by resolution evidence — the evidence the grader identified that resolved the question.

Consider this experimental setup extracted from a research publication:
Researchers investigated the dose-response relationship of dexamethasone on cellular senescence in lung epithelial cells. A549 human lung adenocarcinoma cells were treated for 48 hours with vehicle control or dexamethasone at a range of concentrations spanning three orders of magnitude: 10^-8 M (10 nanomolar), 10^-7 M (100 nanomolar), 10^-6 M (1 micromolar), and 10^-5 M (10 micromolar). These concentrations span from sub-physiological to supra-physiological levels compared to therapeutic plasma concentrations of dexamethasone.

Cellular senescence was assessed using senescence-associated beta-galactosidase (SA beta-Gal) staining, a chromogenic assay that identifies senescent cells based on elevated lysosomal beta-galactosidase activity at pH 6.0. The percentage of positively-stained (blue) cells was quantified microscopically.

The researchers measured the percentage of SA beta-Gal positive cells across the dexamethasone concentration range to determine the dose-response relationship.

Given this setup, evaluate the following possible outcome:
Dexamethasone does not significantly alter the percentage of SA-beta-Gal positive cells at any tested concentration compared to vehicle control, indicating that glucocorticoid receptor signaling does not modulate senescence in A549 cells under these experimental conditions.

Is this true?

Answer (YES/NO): NO